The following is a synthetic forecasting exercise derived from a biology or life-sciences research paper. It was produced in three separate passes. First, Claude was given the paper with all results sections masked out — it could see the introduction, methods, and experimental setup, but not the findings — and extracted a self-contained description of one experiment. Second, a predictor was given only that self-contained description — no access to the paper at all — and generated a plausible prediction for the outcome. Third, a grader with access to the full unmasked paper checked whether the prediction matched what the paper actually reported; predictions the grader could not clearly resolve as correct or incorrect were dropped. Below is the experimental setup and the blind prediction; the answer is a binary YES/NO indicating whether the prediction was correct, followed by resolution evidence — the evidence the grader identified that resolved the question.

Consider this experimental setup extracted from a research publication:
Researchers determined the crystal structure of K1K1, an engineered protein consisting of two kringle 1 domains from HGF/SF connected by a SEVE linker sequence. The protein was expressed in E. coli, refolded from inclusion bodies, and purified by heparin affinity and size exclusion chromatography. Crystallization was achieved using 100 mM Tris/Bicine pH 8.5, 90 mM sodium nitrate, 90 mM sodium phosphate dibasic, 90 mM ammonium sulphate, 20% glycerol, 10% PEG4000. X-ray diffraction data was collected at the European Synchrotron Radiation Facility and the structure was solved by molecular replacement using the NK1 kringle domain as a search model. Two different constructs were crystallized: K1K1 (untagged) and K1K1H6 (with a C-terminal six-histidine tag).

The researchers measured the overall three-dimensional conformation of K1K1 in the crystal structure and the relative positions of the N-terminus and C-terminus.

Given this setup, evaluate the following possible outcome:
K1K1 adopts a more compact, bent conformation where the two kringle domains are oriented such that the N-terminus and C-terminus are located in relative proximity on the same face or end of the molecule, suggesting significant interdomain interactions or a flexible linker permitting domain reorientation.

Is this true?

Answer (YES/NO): NO